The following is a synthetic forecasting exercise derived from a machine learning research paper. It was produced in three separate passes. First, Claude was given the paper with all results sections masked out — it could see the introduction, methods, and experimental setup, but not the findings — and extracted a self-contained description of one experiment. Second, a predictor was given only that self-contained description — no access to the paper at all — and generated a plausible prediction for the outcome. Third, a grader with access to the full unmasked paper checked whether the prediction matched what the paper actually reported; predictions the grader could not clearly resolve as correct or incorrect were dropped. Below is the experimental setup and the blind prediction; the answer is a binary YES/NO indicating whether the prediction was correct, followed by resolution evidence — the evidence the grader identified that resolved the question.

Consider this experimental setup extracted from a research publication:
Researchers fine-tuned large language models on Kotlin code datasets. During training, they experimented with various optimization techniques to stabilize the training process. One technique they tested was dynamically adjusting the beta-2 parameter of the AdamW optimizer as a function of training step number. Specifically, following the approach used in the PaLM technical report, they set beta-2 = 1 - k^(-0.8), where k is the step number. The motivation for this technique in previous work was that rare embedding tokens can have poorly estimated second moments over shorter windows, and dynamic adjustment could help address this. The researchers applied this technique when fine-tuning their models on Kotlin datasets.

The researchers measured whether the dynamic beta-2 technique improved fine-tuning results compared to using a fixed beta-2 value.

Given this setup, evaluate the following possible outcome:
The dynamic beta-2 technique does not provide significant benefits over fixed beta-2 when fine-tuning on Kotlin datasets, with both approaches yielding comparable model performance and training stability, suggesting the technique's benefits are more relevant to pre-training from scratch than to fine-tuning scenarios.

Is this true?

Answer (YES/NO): NO